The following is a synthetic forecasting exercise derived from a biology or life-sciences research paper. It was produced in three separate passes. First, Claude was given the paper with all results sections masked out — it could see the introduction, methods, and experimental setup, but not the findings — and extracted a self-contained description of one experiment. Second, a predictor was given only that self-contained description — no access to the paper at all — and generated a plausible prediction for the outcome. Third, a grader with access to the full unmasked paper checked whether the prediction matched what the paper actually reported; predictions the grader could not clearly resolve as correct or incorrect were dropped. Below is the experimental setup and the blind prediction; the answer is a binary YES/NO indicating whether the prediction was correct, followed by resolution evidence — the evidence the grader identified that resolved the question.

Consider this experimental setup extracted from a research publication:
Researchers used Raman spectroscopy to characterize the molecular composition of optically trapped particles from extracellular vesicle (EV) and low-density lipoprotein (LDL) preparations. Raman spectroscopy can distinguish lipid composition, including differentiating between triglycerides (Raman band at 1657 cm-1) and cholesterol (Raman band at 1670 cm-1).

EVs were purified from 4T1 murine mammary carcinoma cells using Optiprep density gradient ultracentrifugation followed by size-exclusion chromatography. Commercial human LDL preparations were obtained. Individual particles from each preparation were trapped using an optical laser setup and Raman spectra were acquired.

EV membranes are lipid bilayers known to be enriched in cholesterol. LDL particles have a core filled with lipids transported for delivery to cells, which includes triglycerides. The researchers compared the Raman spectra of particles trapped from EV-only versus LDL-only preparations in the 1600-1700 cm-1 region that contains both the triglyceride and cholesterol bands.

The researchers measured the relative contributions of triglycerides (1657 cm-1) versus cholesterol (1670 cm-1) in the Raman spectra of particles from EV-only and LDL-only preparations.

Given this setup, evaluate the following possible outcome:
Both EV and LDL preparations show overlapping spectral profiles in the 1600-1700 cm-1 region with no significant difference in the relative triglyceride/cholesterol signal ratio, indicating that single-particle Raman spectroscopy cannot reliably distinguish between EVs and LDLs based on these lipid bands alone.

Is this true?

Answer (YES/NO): NO